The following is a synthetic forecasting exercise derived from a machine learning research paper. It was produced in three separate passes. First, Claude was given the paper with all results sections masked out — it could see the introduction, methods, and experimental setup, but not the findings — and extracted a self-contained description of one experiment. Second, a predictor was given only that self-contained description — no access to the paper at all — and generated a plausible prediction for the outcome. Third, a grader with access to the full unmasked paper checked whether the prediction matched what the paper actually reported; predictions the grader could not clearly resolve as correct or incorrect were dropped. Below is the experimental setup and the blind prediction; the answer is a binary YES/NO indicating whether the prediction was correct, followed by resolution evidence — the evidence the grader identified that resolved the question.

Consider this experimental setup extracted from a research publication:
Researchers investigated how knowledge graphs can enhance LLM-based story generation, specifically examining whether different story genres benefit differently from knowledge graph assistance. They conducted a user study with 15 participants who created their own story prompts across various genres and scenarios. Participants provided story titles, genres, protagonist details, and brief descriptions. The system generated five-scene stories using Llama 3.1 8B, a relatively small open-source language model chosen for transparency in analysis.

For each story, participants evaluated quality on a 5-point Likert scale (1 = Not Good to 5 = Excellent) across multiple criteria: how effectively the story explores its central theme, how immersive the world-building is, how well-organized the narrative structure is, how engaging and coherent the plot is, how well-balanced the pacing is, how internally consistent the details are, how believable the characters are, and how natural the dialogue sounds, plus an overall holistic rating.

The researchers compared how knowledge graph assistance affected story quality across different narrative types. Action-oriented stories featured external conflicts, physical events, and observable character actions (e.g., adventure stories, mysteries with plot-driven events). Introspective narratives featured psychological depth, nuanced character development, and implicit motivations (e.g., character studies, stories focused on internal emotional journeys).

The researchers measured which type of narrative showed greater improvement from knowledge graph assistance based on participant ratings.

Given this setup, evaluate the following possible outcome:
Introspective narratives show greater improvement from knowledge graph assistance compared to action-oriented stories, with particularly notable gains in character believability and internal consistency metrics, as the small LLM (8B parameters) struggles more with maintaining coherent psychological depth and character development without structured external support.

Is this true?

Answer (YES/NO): NO